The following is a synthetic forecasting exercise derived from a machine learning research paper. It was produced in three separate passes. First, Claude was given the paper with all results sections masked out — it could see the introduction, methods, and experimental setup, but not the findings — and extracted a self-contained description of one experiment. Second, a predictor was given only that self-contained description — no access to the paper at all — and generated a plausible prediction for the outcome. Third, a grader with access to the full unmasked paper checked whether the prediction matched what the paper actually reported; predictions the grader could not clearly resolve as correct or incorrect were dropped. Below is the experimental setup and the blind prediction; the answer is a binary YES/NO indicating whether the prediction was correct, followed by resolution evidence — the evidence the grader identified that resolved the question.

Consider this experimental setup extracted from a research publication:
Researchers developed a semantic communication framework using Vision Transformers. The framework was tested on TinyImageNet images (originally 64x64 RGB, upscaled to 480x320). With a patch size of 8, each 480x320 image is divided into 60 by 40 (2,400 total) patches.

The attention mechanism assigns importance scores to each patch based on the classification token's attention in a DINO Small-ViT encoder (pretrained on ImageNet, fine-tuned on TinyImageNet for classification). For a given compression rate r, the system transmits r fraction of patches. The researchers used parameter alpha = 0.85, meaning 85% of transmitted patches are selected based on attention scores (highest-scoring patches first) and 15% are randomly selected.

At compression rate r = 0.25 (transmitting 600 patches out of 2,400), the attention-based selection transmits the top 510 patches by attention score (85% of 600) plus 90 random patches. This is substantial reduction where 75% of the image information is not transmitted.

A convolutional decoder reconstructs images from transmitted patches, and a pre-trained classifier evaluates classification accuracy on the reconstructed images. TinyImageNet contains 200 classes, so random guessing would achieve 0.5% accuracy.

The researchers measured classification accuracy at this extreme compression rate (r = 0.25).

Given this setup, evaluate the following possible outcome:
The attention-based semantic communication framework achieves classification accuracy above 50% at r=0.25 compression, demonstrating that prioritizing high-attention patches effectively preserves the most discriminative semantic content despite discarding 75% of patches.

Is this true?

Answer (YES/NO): NO